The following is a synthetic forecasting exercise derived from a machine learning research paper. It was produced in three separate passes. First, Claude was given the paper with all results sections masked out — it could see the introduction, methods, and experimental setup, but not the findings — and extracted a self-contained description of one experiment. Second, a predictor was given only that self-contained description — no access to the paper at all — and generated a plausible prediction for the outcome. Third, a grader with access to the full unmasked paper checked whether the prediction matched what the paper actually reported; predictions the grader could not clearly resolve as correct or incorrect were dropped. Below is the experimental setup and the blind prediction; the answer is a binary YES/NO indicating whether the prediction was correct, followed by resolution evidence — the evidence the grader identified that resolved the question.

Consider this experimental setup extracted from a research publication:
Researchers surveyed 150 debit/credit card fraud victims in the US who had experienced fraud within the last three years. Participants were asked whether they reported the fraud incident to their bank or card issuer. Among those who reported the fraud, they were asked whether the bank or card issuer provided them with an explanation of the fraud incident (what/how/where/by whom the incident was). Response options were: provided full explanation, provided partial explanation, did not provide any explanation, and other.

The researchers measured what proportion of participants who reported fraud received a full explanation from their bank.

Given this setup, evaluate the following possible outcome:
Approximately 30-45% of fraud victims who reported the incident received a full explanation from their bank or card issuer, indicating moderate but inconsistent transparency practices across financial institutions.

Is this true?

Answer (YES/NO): NO